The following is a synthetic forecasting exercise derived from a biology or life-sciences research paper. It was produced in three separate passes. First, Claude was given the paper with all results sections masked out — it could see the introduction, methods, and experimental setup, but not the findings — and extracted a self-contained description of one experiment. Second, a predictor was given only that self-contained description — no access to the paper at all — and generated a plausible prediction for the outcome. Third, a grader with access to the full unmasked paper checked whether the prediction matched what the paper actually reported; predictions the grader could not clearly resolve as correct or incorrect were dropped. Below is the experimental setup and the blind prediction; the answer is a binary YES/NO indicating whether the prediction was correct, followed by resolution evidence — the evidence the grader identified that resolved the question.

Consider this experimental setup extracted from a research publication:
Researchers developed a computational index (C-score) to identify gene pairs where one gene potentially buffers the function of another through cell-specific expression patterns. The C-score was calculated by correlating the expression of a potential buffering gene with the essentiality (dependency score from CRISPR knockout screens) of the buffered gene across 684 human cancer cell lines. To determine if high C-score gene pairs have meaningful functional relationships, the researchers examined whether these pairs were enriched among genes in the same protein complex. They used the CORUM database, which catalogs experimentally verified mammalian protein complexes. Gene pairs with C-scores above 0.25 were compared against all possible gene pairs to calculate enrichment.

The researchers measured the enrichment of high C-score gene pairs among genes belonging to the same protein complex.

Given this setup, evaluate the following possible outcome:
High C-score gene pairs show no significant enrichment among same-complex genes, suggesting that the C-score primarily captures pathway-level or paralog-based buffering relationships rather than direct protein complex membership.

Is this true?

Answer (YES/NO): NO